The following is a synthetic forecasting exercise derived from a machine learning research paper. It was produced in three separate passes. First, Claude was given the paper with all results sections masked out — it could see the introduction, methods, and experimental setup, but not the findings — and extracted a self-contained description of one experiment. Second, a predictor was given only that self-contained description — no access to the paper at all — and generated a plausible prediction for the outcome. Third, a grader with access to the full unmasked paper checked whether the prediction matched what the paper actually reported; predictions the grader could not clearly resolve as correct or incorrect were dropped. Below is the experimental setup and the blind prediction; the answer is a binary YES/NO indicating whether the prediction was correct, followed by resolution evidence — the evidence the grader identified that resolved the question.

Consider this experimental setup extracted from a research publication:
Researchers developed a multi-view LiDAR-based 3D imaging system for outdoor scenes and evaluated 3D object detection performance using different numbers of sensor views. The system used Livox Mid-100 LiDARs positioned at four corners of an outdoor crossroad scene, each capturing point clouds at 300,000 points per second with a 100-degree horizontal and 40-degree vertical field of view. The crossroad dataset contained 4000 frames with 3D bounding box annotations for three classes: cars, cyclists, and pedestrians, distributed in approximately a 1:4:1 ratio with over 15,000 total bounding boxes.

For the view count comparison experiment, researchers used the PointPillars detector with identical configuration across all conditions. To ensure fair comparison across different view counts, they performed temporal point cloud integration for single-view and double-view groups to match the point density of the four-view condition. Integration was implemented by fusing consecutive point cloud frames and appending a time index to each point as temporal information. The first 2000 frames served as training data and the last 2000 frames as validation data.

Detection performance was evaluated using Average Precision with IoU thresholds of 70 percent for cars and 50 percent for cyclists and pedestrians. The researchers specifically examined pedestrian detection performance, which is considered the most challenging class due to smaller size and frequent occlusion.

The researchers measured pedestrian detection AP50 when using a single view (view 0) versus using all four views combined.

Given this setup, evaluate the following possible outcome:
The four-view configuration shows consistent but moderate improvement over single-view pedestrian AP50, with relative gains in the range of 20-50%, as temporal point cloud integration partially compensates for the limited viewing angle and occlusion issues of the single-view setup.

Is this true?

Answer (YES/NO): NO